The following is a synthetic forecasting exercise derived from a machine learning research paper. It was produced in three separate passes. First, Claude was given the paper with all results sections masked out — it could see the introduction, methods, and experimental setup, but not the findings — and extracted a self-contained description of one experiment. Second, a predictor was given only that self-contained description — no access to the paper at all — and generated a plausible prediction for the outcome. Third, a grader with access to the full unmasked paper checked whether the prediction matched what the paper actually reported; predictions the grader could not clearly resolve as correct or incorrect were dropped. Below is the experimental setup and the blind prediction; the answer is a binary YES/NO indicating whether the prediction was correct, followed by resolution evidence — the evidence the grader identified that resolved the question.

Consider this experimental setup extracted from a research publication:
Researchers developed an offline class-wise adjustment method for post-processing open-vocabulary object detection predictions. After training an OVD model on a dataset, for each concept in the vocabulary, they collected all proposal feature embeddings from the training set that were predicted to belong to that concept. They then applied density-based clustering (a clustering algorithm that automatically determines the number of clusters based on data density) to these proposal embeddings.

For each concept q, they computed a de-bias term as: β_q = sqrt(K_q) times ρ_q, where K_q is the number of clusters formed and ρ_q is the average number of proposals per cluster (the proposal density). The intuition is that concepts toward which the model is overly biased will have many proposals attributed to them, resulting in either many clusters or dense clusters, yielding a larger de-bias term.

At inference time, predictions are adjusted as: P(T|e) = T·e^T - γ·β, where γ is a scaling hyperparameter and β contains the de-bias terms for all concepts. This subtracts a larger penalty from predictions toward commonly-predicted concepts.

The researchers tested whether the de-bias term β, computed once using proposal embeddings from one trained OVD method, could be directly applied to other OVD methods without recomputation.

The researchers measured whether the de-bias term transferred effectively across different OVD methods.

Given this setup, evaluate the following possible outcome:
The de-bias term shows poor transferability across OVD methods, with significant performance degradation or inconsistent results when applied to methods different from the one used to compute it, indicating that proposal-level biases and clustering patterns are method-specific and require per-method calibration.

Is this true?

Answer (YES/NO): NO